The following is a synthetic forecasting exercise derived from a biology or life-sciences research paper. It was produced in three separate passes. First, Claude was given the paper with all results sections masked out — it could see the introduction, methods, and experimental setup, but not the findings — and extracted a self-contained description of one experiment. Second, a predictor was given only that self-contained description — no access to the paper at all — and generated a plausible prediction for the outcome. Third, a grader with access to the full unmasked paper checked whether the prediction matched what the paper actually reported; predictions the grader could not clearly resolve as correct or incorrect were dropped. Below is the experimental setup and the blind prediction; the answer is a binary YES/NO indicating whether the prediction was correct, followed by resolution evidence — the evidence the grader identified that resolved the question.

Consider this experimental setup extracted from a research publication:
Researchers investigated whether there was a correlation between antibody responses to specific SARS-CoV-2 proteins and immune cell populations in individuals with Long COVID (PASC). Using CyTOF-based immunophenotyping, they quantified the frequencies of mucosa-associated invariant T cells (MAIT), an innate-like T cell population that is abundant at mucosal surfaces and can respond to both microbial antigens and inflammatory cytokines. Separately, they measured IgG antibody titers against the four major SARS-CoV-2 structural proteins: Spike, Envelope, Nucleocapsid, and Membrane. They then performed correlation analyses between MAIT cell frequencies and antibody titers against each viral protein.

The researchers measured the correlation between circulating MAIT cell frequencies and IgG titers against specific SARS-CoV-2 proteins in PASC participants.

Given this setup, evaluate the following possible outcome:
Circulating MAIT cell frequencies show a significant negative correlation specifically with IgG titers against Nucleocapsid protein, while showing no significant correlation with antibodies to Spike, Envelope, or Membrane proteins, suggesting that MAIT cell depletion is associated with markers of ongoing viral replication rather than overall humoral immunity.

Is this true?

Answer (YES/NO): NO